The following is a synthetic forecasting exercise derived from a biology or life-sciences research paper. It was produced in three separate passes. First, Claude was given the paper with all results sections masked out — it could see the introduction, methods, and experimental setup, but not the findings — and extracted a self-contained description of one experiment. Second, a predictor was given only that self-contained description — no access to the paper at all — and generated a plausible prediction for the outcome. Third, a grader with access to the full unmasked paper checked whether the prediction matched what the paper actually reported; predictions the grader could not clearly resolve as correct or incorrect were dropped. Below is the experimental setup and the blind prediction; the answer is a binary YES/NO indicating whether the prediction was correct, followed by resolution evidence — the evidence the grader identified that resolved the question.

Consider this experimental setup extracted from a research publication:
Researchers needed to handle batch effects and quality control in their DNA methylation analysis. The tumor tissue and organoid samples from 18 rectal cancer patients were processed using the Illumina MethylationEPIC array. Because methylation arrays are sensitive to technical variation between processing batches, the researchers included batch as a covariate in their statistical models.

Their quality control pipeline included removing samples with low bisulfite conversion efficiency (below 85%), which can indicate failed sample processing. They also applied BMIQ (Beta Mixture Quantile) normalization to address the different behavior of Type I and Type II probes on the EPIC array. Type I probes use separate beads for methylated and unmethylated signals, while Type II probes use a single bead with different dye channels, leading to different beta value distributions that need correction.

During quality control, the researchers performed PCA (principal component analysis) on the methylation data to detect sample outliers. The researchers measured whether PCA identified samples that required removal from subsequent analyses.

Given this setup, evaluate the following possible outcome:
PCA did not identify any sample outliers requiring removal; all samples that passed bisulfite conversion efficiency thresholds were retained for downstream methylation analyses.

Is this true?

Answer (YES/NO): NO